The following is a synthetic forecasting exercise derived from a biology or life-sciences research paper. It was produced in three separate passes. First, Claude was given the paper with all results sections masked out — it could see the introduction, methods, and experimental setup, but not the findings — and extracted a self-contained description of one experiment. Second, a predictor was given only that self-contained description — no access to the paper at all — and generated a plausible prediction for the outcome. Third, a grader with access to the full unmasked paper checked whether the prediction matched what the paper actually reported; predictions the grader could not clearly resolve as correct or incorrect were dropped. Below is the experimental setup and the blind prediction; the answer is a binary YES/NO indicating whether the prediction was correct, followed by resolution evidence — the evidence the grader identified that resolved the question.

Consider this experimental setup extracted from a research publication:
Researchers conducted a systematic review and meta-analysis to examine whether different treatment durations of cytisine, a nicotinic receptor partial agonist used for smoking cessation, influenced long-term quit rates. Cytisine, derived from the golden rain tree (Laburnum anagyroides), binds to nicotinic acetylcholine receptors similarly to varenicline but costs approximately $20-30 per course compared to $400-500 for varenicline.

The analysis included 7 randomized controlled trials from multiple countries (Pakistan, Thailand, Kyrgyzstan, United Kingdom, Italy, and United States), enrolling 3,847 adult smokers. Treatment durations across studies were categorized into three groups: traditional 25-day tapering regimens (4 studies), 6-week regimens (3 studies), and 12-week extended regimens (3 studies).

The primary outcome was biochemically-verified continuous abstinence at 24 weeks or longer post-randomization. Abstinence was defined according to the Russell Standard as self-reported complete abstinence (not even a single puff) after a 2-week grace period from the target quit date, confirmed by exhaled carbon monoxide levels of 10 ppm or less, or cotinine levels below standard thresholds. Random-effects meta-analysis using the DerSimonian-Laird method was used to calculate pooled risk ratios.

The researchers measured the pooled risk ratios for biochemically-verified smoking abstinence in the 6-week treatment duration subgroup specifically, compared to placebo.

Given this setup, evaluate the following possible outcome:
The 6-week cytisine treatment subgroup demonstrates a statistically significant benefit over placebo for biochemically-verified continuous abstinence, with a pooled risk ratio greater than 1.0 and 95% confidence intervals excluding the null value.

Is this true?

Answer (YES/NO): YES